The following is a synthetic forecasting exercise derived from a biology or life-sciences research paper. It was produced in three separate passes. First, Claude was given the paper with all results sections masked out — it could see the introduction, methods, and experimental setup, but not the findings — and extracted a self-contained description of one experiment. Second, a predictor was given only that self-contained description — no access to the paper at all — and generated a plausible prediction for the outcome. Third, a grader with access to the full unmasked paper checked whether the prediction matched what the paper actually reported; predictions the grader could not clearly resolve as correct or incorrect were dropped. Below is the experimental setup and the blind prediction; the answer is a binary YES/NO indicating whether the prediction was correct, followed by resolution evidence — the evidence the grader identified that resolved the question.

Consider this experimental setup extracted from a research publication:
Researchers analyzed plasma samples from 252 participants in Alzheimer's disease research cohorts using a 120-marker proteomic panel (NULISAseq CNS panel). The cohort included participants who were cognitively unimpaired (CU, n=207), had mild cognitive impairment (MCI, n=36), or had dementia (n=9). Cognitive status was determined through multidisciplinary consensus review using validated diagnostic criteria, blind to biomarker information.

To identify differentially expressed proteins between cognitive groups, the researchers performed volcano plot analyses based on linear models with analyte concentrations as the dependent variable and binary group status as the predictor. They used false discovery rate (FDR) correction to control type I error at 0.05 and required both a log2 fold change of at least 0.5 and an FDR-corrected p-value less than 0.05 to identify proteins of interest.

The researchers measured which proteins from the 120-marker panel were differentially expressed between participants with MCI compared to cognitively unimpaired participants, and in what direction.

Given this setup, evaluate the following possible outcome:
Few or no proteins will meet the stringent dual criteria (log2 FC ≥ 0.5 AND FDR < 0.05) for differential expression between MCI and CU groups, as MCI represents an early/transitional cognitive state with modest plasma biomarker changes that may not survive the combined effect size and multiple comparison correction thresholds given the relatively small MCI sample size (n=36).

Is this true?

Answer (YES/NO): NO